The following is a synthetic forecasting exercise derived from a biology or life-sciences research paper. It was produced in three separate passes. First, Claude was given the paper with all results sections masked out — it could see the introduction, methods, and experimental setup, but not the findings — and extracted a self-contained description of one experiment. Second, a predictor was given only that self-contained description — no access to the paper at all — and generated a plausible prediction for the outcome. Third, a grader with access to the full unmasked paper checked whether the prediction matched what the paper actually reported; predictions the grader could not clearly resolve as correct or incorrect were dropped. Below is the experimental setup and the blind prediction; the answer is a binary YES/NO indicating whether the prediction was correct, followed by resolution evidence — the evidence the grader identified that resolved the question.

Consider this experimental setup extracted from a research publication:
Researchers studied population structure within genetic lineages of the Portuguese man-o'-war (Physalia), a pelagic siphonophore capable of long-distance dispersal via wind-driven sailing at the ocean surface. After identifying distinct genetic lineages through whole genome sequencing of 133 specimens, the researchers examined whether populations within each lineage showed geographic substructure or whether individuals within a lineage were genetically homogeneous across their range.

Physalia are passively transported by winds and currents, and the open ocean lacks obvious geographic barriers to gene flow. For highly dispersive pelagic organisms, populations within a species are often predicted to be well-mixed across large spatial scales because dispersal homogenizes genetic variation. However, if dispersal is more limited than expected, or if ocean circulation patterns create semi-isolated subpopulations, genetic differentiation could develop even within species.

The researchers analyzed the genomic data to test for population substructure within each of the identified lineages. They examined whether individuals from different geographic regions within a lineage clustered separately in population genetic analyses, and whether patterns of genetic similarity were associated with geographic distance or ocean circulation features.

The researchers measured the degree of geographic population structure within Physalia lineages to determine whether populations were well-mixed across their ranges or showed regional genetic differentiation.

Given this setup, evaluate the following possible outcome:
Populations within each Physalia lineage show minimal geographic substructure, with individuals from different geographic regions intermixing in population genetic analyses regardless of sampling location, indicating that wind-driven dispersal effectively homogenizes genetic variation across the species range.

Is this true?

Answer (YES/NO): NO